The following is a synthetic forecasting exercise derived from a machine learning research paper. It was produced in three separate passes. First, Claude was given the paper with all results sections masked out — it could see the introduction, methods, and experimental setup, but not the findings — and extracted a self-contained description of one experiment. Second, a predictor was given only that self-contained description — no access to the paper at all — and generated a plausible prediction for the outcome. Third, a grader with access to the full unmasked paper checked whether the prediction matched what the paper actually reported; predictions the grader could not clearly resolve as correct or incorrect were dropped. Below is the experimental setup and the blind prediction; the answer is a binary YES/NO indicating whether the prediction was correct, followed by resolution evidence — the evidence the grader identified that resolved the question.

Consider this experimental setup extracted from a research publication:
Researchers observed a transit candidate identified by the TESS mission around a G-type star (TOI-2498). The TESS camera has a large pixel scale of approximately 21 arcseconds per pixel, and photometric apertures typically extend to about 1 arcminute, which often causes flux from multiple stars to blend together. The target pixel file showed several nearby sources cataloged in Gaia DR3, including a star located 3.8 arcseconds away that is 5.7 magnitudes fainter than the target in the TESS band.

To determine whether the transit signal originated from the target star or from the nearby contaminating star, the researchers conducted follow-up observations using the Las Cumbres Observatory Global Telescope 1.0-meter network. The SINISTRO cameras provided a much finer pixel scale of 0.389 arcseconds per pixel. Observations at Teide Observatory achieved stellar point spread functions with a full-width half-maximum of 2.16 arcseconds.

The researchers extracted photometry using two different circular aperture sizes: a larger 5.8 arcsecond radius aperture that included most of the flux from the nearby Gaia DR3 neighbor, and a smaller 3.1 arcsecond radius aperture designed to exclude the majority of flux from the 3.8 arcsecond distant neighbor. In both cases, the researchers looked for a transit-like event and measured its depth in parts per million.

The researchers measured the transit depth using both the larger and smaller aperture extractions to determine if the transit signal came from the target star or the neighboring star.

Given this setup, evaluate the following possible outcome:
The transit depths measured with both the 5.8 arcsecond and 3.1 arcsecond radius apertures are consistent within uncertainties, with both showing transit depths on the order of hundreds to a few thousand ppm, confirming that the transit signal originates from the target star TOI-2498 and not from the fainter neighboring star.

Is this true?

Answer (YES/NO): YES